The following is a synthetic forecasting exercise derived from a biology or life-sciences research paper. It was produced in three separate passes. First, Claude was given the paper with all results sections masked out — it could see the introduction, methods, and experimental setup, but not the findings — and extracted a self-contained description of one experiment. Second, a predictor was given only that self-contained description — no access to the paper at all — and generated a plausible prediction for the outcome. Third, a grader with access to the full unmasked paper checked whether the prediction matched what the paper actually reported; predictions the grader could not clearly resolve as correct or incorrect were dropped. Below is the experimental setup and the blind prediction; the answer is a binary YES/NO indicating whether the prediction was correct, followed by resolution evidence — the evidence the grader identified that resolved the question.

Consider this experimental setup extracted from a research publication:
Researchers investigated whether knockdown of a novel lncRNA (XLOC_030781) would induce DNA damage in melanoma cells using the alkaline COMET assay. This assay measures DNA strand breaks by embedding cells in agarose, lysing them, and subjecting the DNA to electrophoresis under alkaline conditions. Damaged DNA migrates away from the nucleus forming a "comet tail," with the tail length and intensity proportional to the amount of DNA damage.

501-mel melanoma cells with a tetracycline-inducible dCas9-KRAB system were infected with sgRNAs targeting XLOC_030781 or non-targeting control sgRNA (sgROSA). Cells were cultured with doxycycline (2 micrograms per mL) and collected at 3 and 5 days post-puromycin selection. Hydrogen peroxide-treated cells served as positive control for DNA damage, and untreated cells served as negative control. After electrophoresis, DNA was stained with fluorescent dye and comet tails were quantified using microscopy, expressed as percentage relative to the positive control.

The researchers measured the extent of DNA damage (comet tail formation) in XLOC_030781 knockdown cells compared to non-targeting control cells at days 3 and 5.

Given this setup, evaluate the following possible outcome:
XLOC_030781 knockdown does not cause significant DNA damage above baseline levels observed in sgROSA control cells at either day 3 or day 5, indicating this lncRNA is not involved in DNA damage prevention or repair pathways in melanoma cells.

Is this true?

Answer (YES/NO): NO